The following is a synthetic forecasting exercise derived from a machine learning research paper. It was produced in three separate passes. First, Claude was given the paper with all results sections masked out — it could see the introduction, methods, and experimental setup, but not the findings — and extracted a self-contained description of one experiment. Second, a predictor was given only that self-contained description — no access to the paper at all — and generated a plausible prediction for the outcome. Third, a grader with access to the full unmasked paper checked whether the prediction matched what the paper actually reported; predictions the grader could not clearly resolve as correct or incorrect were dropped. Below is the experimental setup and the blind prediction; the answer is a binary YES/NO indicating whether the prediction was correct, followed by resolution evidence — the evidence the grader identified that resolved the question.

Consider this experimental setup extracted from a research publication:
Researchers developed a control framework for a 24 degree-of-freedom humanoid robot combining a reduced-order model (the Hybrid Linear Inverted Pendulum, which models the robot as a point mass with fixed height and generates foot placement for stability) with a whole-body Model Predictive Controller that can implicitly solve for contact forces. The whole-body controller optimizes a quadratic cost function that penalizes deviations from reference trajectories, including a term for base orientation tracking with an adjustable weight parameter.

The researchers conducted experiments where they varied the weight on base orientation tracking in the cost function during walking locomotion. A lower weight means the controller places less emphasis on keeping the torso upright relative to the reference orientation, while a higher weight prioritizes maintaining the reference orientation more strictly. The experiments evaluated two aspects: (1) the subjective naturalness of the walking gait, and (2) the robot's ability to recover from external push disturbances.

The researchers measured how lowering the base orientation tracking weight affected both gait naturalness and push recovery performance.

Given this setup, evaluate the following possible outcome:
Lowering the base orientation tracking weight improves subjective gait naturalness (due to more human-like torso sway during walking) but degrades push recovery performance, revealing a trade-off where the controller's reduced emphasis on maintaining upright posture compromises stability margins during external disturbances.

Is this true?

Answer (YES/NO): YES